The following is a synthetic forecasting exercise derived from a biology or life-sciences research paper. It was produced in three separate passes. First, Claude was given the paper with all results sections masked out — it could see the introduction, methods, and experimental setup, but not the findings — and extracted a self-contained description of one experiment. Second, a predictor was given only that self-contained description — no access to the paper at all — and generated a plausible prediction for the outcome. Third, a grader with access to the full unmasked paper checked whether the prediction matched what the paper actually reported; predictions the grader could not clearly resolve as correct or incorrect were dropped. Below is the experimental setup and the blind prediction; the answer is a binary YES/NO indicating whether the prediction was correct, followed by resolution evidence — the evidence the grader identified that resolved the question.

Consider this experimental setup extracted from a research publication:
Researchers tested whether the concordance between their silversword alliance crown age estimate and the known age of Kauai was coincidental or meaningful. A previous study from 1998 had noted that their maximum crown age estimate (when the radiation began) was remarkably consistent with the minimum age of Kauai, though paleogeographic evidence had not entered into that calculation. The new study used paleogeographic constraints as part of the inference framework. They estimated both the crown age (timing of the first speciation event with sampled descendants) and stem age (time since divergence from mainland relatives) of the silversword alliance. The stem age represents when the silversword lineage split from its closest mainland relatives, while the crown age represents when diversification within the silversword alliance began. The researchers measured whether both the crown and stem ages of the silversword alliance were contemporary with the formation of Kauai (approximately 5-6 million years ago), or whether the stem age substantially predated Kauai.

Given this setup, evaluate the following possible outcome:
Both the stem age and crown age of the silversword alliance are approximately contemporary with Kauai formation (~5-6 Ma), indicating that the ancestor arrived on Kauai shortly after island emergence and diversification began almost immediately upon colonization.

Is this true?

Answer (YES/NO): NO